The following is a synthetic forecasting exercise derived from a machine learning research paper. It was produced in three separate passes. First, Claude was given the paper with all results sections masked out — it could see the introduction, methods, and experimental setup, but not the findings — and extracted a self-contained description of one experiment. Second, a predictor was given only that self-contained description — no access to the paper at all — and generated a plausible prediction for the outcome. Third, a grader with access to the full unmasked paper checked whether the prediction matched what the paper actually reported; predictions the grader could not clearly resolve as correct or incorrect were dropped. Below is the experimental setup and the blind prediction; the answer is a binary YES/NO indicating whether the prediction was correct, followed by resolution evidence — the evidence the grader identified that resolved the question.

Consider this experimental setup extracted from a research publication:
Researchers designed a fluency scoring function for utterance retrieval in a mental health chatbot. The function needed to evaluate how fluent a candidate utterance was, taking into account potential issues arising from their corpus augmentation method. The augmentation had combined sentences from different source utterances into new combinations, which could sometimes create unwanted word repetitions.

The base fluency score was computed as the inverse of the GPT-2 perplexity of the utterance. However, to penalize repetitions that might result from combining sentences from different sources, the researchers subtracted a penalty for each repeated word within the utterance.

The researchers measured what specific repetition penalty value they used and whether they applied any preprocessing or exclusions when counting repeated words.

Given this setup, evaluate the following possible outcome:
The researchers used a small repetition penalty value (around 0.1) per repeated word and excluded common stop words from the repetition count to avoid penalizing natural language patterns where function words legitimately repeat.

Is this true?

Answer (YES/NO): NO